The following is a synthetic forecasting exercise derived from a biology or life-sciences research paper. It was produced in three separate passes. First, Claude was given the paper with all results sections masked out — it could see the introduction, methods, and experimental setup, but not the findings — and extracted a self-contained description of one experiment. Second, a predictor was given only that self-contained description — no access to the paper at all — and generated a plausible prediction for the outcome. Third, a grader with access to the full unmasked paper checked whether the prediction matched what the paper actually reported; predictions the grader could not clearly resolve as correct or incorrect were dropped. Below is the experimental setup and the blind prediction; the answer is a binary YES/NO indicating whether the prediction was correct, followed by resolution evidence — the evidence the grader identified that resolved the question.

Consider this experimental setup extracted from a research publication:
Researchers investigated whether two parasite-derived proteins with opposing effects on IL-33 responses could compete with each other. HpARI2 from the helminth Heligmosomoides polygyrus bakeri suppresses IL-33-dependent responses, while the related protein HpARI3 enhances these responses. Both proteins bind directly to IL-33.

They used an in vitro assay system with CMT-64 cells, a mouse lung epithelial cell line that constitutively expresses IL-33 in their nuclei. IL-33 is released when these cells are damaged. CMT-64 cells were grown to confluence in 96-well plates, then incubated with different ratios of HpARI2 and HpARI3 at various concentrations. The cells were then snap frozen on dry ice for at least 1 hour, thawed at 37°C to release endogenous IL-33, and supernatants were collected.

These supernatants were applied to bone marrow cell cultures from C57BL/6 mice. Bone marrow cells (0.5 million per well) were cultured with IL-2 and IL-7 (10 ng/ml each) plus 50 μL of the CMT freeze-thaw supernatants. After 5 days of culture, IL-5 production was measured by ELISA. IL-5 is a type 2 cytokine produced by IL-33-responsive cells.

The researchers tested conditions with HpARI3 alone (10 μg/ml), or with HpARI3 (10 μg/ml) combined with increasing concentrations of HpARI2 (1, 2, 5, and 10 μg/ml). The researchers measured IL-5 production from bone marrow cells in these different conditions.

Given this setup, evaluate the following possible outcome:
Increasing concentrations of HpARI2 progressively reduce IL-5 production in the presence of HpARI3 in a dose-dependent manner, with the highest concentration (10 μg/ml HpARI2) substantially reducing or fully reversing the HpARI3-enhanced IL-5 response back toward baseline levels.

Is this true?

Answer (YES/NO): YES